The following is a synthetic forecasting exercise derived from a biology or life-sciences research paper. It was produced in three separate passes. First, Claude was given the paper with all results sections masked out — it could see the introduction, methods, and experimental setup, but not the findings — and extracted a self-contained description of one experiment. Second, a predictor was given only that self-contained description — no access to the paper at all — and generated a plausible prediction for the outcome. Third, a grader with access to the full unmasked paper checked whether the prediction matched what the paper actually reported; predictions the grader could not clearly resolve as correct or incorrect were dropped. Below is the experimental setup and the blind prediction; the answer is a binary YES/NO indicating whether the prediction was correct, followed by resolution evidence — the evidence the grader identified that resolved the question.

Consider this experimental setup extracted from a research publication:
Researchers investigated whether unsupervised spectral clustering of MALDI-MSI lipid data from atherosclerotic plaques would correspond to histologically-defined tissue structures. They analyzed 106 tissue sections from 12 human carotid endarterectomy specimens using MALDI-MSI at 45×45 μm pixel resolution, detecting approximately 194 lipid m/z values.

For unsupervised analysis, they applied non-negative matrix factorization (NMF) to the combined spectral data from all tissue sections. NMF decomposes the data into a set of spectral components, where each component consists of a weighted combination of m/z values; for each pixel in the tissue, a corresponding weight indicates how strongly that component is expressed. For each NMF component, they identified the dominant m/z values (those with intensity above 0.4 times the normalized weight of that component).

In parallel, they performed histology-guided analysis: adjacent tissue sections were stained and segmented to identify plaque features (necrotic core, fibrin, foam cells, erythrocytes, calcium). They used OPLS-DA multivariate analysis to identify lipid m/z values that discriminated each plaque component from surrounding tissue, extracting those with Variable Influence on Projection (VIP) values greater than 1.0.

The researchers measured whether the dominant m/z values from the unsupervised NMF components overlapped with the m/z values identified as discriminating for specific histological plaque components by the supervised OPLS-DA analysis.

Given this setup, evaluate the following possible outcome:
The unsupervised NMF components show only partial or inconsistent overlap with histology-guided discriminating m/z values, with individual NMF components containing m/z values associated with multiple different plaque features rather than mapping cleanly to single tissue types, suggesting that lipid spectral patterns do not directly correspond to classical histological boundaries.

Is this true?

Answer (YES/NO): NO